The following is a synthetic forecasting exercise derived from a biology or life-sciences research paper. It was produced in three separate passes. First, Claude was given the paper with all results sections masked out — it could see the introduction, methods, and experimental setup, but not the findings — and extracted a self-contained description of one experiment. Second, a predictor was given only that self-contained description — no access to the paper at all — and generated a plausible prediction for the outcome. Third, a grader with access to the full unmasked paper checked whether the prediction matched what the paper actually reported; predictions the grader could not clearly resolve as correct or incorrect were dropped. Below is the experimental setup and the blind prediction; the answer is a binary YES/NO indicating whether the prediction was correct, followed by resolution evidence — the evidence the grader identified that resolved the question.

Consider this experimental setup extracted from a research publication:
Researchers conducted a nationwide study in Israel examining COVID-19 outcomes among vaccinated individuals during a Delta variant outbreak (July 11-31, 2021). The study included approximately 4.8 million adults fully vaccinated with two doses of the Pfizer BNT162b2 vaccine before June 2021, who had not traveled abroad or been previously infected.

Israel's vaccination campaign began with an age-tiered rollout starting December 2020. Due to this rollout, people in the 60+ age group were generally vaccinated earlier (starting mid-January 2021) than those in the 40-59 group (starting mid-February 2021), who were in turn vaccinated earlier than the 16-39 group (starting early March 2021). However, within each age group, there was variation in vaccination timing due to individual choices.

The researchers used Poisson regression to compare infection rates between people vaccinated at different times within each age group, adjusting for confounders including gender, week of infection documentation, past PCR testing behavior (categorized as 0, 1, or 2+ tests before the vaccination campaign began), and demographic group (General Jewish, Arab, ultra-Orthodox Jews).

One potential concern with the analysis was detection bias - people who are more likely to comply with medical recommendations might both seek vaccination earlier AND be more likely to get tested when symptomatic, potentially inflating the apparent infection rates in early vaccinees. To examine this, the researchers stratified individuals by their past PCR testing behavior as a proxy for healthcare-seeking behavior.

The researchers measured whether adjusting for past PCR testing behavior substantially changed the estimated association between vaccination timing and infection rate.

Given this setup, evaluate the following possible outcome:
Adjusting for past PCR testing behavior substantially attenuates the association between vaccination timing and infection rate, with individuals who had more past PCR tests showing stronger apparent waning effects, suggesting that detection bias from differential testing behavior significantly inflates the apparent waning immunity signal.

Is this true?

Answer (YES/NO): NO